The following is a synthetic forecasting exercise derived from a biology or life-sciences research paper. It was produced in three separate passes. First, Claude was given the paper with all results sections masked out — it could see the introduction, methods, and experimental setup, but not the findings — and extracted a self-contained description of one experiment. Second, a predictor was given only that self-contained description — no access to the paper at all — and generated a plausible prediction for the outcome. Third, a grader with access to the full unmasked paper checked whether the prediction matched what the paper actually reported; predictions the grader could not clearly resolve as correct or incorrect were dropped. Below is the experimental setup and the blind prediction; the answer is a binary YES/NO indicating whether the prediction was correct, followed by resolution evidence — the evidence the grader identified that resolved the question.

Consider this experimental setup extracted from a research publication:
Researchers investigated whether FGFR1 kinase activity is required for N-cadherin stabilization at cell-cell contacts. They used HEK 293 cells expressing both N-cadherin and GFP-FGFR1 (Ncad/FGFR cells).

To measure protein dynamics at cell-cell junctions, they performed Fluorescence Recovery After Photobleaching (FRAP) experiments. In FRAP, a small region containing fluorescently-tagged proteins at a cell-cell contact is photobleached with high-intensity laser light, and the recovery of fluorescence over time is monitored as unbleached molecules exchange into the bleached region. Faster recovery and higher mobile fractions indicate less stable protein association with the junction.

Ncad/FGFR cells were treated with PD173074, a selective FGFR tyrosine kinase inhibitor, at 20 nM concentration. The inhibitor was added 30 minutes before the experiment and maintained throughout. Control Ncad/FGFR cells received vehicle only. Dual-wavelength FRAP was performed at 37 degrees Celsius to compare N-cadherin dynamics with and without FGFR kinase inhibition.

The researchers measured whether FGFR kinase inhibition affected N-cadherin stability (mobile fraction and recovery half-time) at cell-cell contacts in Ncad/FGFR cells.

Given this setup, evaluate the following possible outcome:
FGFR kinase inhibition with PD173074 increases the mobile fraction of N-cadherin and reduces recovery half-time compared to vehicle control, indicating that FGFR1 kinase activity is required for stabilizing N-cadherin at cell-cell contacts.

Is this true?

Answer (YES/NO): YES